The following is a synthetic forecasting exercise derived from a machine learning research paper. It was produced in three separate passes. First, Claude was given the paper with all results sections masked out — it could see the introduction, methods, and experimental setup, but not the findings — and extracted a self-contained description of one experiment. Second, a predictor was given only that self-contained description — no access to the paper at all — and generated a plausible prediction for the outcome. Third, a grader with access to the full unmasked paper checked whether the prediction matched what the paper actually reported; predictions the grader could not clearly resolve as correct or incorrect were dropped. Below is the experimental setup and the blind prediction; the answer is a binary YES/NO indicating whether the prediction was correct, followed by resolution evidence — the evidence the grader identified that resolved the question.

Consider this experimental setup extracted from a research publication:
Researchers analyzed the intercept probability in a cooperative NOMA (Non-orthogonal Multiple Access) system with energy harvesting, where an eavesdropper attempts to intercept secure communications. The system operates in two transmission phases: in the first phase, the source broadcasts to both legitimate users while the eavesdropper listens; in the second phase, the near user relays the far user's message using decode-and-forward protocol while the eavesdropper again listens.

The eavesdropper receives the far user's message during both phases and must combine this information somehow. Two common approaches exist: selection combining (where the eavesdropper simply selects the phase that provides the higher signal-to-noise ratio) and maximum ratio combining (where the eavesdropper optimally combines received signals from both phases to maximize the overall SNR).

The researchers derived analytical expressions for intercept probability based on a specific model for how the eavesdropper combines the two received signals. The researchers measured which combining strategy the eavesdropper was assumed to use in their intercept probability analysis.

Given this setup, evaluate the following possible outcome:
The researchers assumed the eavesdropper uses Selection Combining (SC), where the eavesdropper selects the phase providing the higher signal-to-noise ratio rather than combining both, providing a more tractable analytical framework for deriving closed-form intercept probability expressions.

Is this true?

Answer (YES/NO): YES